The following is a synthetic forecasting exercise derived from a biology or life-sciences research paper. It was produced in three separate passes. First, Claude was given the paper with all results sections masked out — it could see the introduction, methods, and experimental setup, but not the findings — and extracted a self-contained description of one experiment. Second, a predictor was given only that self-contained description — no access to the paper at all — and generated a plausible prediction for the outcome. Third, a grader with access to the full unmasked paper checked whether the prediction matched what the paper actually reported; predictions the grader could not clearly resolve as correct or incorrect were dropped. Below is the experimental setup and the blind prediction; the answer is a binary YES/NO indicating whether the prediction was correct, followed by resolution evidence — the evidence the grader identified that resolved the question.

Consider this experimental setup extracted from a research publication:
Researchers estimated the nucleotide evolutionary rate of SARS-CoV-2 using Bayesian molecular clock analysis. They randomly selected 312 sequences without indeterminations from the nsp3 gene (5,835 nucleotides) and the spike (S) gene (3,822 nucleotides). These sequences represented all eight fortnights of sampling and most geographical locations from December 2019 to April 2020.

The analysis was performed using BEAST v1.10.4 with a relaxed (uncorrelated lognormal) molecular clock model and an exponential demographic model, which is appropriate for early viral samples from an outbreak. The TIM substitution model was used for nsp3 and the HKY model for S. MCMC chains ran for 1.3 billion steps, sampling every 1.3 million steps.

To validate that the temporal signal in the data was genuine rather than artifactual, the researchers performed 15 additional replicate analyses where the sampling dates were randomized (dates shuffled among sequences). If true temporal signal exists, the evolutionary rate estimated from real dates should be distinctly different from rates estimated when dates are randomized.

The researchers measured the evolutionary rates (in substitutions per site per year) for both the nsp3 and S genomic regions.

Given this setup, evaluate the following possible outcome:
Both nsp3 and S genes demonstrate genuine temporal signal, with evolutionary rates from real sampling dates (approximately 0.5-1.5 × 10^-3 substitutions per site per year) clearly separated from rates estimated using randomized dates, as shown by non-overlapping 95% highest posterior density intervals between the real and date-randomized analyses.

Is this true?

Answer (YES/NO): NO